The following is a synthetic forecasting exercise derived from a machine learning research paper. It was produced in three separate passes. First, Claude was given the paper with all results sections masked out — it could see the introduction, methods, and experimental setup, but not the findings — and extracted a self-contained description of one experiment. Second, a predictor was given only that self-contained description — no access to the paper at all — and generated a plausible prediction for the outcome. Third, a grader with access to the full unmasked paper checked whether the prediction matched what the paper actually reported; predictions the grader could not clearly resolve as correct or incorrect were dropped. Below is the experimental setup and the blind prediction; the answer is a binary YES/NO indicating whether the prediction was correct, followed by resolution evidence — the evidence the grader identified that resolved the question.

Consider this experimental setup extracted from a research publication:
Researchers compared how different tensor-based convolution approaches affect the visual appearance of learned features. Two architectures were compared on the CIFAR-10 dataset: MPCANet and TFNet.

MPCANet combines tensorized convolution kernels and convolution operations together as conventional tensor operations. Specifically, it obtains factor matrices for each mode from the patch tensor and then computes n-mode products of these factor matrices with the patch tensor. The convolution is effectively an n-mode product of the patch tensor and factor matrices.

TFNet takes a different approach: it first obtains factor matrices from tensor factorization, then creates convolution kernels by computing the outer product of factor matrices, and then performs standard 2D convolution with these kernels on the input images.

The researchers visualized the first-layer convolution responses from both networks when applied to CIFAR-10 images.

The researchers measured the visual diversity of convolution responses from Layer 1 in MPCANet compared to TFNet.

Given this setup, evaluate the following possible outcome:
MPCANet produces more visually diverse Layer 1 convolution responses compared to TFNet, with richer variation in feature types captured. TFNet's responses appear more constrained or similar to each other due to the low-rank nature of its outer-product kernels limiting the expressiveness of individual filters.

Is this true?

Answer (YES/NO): NO